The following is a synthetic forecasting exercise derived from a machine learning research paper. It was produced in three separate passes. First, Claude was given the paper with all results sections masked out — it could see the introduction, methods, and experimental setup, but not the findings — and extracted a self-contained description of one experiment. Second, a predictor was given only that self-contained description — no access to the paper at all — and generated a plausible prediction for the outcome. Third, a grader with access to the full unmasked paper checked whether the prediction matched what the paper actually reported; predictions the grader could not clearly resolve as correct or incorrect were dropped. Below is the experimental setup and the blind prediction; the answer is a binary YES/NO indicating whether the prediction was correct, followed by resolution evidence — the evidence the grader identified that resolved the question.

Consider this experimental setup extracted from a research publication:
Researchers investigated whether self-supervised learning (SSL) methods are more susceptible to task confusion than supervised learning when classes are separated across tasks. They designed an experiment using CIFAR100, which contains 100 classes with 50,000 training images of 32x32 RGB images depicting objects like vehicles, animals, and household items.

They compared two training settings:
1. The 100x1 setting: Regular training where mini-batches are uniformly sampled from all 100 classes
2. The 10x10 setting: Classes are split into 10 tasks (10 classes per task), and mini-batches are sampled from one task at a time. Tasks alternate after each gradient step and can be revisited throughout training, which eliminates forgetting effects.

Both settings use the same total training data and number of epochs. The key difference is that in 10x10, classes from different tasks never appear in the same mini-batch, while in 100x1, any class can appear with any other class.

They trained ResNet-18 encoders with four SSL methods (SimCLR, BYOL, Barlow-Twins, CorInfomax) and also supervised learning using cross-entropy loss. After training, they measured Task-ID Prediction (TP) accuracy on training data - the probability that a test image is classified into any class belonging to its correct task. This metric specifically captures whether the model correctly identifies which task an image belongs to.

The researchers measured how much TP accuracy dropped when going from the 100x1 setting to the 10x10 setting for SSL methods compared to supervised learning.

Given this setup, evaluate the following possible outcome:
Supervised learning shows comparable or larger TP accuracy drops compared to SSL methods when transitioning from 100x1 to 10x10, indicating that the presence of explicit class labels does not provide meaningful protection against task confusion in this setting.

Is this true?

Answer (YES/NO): NO